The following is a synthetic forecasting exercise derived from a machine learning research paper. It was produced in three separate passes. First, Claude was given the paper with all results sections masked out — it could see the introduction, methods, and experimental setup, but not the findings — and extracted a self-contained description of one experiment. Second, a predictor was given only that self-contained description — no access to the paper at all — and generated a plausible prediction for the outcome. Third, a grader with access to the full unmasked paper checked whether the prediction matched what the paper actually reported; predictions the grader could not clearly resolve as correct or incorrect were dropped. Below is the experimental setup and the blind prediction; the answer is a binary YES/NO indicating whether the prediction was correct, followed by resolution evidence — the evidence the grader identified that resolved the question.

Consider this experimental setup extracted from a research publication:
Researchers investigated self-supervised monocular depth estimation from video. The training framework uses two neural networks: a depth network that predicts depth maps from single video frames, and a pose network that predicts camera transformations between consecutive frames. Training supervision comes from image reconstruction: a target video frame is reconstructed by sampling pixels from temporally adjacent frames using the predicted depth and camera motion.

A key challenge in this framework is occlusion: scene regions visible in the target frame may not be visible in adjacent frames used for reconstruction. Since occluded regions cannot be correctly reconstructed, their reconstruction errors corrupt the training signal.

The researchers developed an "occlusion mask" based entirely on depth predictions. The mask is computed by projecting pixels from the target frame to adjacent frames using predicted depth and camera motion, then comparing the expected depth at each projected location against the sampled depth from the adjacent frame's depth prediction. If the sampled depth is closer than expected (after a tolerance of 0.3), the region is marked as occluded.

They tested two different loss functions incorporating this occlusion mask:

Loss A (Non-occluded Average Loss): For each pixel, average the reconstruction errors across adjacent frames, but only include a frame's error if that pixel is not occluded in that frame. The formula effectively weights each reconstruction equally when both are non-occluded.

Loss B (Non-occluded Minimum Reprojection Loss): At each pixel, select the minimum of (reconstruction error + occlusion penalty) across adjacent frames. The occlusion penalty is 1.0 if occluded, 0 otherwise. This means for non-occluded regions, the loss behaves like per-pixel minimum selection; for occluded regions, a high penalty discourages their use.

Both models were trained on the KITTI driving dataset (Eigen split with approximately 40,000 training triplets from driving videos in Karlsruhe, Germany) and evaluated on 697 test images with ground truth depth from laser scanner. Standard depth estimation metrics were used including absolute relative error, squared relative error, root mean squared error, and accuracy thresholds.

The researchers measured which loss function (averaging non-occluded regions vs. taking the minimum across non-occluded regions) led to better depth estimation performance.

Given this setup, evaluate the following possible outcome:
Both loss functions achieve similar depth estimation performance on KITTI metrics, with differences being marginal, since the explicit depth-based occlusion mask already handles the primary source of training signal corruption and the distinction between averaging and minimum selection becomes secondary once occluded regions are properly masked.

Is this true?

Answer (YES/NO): NO